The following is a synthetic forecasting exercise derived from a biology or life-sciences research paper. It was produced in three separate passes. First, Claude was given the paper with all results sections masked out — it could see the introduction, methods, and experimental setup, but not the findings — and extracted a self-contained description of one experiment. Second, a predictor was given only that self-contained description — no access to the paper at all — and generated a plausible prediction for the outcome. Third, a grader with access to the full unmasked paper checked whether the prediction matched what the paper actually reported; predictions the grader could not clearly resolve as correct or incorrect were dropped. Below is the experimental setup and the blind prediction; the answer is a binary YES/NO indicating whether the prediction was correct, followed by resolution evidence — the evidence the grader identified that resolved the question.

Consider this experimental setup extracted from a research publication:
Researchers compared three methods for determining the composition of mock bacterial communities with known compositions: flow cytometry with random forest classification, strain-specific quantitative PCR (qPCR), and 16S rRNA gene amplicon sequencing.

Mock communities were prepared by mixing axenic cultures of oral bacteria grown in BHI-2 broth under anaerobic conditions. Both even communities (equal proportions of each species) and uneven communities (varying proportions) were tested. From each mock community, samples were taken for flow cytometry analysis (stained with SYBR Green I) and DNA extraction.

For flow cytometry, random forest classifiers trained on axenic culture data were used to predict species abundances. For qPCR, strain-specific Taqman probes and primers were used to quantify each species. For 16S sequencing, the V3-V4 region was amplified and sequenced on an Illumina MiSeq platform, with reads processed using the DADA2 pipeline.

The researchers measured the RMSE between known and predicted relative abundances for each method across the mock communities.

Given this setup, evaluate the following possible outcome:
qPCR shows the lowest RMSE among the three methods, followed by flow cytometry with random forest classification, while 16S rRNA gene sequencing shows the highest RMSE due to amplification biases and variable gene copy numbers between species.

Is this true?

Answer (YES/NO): NO